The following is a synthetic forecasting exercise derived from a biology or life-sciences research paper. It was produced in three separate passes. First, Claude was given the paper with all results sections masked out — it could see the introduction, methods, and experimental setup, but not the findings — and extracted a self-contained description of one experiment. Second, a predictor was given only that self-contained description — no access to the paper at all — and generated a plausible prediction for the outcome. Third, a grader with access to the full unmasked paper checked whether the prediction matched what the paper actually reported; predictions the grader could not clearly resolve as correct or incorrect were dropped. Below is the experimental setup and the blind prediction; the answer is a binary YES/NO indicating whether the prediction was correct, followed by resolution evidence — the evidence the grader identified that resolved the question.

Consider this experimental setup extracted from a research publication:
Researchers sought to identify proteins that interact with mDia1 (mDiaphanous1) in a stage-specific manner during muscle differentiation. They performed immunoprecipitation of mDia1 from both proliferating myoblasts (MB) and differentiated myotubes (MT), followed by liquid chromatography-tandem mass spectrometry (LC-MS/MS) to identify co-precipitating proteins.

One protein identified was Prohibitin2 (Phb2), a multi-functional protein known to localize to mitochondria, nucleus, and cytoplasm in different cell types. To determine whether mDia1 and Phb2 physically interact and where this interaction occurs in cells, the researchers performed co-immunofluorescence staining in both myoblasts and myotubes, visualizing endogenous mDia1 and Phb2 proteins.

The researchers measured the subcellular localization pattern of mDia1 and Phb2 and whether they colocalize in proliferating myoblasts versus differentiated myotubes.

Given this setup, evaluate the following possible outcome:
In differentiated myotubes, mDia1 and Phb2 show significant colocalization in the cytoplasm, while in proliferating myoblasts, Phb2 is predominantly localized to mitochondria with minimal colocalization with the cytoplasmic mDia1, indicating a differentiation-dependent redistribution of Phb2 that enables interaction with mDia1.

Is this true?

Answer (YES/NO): NO